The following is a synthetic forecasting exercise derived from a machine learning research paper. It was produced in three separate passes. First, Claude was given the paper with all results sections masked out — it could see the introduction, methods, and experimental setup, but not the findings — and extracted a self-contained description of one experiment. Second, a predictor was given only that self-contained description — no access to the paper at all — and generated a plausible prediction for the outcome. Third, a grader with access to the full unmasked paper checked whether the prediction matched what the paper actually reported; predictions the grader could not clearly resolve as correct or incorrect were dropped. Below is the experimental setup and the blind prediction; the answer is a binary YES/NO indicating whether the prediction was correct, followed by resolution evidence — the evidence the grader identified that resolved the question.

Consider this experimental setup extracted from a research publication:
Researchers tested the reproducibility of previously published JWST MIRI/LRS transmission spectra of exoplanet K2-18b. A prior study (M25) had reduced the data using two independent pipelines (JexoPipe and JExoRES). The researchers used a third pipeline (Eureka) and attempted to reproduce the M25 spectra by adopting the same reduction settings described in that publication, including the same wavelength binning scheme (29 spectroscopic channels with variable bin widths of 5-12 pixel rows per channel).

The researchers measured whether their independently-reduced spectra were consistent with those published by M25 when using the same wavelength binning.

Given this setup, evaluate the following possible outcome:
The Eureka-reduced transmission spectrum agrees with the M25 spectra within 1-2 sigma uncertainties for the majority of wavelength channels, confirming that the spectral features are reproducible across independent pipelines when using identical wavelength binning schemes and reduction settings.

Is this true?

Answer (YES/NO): YES